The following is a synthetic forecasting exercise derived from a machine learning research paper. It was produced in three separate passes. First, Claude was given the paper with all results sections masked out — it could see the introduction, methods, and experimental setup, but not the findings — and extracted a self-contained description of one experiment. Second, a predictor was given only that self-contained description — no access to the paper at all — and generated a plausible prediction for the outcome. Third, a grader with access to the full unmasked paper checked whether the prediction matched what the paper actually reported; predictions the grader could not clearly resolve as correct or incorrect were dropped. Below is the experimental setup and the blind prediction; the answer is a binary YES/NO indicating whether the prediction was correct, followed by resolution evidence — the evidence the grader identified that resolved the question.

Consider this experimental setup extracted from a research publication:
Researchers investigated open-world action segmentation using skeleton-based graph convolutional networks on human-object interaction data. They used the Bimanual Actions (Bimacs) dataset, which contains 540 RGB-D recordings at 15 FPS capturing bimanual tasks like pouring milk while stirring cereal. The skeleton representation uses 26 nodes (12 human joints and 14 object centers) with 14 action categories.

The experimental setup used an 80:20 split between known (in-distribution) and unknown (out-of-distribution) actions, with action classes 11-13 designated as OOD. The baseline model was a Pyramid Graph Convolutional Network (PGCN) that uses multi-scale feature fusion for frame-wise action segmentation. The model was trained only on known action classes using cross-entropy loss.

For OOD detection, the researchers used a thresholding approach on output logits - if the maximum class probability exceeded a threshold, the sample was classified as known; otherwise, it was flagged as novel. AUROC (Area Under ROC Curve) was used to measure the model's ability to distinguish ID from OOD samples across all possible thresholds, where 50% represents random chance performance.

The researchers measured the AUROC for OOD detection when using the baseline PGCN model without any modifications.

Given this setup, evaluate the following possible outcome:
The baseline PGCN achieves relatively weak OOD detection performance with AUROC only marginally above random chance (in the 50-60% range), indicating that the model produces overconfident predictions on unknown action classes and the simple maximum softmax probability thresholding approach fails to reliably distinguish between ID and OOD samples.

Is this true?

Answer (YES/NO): NO